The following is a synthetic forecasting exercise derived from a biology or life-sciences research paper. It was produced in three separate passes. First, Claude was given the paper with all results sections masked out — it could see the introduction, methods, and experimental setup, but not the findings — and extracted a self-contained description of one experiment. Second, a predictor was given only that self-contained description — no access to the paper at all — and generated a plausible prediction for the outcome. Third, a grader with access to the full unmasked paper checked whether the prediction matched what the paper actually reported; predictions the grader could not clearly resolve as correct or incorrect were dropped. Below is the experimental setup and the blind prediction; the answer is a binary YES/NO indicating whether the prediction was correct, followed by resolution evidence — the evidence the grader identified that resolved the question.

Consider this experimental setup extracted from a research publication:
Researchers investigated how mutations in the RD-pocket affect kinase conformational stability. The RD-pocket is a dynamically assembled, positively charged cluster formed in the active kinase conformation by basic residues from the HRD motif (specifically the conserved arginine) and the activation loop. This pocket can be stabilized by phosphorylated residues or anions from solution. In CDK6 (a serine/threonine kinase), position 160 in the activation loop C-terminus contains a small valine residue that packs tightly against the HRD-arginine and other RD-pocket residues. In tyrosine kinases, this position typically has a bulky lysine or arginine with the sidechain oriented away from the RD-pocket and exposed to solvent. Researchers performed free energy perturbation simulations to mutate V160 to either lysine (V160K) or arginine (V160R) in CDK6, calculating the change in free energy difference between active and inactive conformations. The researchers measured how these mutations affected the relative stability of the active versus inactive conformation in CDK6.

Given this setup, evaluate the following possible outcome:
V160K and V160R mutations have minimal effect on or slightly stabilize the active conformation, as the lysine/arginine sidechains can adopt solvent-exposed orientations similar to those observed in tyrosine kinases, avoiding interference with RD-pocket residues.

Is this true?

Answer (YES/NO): NO